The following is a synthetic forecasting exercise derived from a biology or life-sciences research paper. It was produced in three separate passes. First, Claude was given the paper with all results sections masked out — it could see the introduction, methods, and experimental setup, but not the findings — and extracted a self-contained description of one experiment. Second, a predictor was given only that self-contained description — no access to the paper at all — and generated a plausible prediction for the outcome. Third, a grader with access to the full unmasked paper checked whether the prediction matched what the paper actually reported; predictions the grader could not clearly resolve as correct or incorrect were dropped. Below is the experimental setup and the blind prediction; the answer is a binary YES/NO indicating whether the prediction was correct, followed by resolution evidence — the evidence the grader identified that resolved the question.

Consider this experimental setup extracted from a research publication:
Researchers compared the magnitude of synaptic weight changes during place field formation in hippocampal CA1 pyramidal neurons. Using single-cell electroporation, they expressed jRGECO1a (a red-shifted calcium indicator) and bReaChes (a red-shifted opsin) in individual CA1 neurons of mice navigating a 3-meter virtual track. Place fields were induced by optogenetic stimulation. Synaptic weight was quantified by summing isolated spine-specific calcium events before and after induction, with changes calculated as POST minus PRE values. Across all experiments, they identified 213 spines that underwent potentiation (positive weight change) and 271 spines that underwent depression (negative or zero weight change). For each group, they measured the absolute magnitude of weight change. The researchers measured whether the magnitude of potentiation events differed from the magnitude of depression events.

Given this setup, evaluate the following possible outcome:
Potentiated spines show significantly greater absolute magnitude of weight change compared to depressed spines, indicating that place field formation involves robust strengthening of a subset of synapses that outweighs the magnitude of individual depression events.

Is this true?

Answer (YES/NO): NO